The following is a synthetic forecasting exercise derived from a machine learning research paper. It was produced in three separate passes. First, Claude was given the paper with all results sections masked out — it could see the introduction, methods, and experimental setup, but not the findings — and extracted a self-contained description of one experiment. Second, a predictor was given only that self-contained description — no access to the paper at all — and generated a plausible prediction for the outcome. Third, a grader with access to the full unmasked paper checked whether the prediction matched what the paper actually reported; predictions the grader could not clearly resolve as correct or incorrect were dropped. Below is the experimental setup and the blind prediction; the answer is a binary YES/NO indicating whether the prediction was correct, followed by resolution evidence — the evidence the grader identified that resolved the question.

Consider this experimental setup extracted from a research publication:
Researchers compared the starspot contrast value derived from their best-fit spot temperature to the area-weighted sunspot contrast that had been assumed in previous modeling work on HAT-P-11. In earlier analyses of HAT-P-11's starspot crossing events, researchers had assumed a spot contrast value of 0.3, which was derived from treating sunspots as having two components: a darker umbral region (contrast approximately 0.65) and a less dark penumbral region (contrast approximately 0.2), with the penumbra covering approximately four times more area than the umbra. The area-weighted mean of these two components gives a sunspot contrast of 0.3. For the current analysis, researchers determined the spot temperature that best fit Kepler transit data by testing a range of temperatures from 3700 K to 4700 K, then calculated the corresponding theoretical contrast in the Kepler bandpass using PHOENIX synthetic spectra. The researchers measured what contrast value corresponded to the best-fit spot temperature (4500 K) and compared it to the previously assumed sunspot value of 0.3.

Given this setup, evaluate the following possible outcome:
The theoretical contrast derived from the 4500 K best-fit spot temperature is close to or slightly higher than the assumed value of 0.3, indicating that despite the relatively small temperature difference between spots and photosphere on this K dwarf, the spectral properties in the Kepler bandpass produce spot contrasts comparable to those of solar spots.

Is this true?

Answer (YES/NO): YES